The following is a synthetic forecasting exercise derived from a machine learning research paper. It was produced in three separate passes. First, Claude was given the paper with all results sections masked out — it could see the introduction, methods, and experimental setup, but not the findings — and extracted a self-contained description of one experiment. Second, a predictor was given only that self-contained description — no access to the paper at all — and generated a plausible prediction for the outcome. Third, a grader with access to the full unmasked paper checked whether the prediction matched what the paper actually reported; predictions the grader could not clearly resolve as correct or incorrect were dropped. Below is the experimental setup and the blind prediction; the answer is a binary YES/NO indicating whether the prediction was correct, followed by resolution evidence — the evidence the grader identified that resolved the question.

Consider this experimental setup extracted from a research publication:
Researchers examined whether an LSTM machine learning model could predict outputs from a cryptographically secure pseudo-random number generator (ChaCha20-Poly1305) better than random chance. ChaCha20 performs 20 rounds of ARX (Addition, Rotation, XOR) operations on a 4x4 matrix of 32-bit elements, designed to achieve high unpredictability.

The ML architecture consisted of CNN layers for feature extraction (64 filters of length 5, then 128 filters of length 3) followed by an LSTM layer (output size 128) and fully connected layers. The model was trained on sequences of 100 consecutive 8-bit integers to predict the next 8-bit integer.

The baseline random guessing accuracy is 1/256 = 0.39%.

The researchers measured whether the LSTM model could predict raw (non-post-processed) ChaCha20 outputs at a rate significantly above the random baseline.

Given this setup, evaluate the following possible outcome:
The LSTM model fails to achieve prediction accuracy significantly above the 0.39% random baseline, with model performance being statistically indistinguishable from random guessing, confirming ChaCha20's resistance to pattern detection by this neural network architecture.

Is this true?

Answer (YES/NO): NO